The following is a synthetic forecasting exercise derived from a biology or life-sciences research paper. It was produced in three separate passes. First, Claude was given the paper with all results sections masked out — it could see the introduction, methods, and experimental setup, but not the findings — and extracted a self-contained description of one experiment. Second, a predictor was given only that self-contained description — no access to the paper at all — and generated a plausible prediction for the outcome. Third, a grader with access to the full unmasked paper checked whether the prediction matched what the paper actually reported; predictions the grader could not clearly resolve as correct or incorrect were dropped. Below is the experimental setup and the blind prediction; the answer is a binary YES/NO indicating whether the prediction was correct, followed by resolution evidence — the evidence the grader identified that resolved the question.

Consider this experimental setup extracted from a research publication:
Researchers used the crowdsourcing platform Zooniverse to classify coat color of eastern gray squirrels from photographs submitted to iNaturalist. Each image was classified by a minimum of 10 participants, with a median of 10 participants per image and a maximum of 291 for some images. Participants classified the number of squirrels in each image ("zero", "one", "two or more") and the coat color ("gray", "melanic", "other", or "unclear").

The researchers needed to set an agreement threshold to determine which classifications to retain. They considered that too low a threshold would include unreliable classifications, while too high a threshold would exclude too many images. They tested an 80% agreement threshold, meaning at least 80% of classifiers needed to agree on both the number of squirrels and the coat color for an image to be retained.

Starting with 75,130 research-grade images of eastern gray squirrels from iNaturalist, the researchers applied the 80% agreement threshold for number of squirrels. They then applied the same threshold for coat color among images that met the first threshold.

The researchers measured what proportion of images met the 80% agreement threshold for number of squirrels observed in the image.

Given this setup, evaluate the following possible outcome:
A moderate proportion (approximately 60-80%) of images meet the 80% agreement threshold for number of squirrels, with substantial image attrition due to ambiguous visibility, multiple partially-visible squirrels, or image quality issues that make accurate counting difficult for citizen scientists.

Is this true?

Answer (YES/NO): NO